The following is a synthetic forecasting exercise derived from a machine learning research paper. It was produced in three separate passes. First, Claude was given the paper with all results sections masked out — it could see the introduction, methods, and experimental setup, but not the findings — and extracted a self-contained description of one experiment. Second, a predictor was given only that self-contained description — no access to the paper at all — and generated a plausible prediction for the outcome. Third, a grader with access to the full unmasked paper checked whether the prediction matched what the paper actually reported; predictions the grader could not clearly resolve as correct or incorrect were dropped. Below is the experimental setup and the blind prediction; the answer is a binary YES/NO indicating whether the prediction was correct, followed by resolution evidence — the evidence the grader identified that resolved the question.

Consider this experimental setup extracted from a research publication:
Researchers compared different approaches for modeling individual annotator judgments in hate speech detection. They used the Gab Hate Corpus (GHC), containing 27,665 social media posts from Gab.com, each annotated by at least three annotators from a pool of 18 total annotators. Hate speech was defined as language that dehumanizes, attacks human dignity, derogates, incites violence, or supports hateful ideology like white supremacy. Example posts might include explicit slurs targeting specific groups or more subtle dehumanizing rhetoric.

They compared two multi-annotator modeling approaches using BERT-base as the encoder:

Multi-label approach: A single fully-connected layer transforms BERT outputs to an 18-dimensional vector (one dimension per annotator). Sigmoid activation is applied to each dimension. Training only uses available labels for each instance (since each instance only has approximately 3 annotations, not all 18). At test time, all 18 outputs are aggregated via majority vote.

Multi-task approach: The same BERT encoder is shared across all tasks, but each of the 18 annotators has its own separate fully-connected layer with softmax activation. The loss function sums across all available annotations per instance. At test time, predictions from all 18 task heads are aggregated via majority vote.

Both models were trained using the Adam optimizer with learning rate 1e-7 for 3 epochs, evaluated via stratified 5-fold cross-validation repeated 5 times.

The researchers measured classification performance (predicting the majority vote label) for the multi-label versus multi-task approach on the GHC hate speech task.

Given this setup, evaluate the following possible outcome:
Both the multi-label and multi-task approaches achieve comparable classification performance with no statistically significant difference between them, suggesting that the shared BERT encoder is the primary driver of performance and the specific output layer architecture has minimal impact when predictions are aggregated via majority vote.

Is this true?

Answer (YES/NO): NO